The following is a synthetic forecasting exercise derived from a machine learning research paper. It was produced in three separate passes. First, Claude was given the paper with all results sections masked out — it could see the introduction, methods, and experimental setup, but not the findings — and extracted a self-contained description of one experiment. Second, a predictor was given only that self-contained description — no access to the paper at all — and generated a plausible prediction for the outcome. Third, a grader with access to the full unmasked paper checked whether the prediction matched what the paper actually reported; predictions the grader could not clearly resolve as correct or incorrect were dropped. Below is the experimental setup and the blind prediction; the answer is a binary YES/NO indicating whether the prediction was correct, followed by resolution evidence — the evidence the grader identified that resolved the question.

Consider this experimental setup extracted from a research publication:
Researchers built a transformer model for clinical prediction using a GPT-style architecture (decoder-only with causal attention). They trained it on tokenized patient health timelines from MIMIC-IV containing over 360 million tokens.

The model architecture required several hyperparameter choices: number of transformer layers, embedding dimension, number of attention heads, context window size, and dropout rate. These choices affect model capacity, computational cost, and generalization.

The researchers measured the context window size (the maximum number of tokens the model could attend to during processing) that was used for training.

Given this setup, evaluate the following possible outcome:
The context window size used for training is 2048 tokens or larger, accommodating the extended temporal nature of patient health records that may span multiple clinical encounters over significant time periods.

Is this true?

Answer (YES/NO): YES